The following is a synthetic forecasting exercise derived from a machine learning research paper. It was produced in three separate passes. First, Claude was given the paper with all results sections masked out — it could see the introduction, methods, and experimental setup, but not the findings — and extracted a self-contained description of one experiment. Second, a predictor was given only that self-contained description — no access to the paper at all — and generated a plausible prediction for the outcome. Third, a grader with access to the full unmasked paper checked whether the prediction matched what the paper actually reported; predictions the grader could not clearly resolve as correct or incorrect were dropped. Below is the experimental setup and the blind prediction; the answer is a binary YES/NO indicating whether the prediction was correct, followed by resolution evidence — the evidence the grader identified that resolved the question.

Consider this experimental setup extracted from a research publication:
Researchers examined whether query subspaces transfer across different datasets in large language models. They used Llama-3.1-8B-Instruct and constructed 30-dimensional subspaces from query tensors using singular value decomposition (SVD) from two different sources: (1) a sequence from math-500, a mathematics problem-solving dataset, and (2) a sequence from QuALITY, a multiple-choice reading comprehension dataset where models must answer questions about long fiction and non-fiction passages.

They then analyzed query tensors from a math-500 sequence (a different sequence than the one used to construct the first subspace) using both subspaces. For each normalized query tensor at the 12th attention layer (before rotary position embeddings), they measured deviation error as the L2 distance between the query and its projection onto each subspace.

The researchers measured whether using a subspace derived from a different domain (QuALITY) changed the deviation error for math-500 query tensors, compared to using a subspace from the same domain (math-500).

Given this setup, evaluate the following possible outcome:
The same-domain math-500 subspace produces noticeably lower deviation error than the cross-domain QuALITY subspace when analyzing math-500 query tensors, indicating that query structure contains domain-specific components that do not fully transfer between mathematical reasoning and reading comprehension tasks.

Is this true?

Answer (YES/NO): NO